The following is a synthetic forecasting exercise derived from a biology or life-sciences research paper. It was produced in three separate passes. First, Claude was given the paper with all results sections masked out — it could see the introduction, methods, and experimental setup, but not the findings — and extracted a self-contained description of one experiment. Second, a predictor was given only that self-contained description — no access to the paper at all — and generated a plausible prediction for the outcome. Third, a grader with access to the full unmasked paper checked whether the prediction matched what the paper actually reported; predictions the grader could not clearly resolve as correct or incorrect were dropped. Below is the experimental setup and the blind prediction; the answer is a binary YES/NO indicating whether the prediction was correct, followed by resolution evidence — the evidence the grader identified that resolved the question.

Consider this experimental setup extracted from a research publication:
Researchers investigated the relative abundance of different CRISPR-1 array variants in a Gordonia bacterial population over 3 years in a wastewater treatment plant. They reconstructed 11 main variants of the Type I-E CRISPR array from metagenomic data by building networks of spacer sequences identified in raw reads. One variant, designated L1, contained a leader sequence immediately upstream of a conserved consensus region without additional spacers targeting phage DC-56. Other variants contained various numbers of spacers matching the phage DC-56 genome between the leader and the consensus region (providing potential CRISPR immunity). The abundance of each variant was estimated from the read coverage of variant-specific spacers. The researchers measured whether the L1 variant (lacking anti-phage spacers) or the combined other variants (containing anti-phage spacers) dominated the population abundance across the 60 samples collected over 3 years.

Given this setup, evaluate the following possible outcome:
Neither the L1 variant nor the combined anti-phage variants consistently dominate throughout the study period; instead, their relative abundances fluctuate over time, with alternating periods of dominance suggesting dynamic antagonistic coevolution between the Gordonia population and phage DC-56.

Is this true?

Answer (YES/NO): NO